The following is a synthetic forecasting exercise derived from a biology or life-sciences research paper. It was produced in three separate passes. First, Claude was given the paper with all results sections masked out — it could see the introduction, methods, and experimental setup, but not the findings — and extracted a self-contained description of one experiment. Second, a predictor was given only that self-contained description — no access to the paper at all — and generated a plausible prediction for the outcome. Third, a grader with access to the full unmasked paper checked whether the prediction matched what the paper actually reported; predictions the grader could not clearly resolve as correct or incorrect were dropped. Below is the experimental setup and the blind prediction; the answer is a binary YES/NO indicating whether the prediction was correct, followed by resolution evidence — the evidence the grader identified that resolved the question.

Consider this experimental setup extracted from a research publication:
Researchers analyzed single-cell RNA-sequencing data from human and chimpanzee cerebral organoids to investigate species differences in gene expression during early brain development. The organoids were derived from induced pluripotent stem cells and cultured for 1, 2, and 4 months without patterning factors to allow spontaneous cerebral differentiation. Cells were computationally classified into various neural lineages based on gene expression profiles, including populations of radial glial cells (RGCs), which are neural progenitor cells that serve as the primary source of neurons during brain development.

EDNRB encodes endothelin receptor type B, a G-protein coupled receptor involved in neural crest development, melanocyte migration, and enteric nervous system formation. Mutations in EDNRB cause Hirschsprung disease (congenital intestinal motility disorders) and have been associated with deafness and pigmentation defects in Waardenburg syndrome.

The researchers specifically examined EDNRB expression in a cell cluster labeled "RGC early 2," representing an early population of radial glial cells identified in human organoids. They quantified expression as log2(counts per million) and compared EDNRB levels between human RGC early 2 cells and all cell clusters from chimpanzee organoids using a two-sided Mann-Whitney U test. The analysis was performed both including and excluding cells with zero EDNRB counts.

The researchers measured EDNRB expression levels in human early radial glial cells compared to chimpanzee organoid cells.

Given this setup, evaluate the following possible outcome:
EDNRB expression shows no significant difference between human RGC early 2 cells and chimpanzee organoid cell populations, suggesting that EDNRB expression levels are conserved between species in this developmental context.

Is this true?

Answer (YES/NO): NO